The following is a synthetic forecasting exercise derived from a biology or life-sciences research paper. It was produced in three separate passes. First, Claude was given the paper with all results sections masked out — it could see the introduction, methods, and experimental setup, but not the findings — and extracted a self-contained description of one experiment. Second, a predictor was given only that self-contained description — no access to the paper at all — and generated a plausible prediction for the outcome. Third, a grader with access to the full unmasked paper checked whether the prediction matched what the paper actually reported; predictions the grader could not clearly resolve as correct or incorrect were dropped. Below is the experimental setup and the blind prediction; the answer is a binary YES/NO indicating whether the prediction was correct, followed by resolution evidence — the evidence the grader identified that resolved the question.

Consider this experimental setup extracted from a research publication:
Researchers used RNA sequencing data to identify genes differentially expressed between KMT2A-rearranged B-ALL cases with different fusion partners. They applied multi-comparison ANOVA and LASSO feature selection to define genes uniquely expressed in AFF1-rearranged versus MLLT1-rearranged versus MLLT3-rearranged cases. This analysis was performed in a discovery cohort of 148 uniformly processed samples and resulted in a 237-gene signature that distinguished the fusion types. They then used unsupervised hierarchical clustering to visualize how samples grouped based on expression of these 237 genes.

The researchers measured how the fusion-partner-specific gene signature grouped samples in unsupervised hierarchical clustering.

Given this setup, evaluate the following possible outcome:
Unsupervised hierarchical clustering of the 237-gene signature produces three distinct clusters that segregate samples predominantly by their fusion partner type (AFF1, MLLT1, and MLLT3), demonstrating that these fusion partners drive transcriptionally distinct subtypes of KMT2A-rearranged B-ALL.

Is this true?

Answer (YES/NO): NO